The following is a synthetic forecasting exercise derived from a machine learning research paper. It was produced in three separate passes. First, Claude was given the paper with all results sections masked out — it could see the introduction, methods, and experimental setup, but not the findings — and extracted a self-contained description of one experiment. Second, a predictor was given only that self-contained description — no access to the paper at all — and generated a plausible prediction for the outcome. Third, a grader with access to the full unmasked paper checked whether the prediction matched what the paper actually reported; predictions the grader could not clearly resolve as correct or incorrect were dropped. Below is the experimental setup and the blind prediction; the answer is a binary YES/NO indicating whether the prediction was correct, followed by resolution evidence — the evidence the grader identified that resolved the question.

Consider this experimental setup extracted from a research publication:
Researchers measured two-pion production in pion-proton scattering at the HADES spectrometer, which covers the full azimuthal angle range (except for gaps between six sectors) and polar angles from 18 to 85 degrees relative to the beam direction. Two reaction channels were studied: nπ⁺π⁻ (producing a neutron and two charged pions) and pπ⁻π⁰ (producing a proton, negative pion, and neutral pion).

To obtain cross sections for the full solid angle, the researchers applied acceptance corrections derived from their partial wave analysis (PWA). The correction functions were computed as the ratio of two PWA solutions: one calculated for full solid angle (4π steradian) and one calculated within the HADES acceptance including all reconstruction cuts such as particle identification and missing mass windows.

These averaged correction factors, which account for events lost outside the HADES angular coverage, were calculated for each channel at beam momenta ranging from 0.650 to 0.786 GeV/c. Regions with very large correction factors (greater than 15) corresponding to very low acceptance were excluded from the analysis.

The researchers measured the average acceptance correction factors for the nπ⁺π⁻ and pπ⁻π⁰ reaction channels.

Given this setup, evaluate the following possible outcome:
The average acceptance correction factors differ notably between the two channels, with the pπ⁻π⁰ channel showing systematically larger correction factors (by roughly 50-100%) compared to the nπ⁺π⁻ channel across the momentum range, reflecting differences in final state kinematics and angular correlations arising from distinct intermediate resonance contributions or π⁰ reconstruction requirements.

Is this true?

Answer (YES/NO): NO